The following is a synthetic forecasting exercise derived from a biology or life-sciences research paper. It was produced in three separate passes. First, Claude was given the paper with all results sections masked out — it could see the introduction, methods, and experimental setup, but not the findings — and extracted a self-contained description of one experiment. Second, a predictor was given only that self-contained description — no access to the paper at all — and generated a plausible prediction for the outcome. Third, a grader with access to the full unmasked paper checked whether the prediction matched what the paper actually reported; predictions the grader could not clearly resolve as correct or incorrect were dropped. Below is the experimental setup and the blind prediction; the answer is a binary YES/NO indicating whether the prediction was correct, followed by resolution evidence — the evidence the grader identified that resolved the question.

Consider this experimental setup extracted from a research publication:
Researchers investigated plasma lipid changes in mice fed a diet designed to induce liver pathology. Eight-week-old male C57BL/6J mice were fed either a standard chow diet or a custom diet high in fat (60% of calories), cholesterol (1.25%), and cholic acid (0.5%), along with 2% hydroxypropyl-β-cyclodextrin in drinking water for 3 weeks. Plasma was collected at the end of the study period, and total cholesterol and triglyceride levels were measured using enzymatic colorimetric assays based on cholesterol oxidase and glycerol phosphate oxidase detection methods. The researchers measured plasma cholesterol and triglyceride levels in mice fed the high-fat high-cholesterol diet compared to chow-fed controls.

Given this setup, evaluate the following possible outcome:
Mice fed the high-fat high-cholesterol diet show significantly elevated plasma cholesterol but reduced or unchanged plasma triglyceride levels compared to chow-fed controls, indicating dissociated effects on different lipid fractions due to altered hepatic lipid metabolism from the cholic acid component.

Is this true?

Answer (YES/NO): NO